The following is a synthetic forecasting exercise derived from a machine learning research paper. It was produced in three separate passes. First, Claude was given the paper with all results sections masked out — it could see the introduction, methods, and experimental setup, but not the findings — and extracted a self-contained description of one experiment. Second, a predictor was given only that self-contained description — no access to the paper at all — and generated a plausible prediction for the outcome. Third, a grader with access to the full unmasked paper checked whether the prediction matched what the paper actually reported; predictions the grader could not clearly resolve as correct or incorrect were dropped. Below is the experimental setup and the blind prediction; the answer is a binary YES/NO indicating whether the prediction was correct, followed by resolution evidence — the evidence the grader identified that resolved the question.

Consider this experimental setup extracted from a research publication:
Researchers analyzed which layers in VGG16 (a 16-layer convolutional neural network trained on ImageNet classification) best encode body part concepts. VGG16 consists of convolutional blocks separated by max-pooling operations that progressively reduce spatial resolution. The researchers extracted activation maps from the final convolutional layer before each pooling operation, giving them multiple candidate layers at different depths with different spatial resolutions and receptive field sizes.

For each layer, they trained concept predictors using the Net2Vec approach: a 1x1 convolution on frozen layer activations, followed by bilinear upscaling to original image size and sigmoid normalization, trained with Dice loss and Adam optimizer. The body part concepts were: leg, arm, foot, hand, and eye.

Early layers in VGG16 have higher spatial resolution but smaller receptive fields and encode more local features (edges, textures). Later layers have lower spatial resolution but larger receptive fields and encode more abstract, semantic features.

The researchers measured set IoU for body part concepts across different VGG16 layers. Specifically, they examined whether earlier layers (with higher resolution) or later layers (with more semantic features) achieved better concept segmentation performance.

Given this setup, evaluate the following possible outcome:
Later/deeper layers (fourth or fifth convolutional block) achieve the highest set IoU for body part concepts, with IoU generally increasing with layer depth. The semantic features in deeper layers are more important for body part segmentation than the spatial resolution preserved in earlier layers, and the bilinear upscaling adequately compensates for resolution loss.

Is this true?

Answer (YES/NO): YES